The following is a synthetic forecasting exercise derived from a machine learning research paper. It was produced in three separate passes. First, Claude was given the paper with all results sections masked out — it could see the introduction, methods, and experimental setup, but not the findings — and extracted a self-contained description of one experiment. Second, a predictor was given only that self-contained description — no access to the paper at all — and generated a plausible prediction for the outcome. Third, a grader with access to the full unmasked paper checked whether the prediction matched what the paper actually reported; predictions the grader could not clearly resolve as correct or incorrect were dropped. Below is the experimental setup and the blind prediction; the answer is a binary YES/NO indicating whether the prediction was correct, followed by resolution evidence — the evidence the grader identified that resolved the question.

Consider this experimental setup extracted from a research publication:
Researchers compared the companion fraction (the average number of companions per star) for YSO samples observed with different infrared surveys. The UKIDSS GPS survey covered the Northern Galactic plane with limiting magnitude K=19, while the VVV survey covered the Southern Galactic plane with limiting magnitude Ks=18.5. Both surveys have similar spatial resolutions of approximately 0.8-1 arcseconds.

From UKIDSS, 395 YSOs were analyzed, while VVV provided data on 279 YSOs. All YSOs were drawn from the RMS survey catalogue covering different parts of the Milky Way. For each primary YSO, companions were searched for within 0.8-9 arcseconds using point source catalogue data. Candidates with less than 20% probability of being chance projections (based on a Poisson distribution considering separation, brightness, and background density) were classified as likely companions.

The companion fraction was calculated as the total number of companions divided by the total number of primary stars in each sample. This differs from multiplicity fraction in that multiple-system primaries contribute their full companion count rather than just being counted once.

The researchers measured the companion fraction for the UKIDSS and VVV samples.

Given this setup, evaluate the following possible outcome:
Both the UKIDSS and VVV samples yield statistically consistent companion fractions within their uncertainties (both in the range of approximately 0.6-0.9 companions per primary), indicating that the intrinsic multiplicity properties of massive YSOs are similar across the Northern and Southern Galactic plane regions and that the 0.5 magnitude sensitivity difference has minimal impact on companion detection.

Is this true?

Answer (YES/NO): NO